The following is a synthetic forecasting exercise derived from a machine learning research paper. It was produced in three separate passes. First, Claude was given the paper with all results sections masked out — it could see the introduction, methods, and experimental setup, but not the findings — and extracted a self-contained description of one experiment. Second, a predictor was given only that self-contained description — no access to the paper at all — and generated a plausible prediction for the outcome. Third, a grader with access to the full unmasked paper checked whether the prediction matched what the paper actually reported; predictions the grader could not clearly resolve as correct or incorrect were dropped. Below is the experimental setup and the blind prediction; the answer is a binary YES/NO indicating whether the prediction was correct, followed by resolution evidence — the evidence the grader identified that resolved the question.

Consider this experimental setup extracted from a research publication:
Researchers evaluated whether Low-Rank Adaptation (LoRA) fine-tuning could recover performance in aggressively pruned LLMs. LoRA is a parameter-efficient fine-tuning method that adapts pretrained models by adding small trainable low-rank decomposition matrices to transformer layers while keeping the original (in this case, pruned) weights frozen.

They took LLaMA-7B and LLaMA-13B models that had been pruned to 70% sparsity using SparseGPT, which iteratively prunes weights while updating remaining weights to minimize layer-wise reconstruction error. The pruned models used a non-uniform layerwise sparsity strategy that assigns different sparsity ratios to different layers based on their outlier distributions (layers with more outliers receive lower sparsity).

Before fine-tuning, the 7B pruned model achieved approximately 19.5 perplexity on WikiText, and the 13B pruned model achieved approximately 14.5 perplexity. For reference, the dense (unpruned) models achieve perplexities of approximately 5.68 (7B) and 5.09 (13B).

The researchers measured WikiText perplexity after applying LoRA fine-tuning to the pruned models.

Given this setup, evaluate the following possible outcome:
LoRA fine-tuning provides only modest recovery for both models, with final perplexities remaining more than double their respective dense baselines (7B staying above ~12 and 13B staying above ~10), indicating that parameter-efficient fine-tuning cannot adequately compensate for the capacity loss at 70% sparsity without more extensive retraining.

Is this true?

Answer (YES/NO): NO